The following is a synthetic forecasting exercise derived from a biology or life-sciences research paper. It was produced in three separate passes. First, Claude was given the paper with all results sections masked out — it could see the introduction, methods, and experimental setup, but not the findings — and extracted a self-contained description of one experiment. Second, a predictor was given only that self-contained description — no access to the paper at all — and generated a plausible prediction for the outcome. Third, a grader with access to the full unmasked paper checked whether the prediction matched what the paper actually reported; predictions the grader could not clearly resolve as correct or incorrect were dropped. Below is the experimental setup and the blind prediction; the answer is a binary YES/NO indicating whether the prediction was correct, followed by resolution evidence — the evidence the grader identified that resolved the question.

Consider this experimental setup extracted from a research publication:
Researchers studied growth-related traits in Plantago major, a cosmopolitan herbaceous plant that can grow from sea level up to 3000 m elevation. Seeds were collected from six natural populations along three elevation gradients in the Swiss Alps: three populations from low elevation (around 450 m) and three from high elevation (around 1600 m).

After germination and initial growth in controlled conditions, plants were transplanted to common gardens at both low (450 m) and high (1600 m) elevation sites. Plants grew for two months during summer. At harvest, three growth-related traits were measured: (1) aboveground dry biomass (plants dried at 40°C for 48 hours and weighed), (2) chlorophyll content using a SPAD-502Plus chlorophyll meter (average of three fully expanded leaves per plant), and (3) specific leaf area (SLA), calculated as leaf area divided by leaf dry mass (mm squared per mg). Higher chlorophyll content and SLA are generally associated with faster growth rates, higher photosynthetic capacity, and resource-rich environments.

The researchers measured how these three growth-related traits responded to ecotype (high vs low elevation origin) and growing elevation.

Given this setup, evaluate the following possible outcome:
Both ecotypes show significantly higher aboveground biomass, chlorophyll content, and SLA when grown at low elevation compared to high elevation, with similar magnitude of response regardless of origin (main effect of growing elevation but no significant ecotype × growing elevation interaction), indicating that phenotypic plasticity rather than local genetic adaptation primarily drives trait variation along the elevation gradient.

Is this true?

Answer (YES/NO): NO